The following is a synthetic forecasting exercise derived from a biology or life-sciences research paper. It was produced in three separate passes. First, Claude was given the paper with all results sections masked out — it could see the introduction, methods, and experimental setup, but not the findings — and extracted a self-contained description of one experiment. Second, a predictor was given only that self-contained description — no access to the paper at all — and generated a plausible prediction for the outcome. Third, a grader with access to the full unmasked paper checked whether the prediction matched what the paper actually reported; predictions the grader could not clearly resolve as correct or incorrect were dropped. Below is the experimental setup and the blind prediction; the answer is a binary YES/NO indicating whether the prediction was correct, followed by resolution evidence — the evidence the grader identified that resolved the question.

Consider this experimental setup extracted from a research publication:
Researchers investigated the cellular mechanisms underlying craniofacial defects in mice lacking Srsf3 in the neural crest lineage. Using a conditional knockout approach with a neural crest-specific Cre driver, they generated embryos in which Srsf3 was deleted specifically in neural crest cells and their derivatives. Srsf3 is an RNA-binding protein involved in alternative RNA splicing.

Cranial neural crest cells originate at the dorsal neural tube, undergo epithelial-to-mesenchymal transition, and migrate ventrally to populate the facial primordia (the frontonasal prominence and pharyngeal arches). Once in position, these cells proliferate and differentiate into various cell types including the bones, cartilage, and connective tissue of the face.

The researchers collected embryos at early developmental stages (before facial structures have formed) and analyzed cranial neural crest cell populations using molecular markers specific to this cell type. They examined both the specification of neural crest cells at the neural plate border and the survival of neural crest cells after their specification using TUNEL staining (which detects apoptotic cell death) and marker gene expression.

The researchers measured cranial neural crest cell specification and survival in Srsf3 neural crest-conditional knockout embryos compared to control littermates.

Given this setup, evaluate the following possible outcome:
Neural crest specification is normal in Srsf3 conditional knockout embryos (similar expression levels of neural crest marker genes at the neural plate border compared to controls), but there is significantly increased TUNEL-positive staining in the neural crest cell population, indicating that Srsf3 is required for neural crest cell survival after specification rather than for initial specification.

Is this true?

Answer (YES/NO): NO